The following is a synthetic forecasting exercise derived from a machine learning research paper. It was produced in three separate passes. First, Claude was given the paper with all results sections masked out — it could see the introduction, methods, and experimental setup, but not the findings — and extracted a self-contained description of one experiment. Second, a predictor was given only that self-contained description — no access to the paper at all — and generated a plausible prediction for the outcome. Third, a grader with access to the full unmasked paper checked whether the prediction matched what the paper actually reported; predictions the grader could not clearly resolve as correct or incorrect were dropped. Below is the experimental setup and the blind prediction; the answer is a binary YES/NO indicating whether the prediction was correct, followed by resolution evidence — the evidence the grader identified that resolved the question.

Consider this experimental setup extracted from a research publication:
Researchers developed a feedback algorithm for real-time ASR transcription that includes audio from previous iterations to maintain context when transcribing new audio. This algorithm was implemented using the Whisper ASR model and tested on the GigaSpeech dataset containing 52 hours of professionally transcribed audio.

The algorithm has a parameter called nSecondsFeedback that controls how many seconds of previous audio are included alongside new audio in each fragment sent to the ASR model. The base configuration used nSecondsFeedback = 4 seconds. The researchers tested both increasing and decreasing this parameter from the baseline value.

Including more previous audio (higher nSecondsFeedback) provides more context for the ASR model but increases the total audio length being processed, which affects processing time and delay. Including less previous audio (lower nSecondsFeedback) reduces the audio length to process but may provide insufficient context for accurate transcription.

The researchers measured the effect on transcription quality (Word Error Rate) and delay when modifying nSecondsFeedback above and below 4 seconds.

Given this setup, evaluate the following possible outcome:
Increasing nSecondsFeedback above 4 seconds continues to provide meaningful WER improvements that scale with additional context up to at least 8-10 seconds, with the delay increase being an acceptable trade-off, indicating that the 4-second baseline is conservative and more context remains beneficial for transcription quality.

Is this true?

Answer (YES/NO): NO